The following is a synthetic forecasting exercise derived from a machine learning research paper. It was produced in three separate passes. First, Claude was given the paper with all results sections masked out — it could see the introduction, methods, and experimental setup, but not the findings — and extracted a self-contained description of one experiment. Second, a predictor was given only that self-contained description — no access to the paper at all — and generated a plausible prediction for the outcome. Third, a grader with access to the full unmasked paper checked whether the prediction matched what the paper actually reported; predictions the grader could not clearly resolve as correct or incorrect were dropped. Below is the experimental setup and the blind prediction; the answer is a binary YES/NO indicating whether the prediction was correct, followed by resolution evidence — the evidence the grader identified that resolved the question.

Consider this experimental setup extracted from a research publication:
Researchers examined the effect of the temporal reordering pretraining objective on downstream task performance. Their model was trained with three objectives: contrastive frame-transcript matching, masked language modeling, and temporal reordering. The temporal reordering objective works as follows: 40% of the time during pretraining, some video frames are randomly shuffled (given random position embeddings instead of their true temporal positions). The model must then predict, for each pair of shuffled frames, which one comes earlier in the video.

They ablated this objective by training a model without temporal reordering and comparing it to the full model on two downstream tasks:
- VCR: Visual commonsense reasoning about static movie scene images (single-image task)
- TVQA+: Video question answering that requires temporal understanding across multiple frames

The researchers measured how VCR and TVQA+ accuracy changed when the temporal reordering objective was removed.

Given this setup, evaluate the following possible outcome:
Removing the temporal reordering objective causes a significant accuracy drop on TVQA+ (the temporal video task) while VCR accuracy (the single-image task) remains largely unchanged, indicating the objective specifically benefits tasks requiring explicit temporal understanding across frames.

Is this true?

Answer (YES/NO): NO